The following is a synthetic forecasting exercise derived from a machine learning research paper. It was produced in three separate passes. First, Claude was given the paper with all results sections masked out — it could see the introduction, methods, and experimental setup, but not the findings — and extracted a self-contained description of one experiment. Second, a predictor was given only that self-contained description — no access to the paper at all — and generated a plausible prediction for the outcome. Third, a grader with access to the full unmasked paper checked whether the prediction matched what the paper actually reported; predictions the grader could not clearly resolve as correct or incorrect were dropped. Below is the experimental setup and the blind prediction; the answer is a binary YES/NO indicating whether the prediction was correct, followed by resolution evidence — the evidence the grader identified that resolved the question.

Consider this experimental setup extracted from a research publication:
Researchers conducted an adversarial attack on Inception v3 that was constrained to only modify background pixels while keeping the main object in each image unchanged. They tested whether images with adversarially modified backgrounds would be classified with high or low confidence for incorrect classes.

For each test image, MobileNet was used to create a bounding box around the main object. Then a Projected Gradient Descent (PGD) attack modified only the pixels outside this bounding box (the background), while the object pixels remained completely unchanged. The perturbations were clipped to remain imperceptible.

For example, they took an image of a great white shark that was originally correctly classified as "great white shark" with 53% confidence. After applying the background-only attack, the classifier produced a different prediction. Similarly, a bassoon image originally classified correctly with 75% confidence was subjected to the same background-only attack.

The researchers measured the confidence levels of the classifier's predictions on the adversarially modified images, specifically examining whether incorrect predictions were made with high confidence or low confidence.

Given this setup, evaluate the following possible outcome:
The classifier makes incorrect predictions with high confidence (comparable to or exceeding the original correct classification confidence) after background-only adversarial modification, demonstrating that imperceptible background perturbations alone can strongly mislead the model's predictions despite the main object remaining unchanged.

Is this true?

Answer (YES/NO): YES